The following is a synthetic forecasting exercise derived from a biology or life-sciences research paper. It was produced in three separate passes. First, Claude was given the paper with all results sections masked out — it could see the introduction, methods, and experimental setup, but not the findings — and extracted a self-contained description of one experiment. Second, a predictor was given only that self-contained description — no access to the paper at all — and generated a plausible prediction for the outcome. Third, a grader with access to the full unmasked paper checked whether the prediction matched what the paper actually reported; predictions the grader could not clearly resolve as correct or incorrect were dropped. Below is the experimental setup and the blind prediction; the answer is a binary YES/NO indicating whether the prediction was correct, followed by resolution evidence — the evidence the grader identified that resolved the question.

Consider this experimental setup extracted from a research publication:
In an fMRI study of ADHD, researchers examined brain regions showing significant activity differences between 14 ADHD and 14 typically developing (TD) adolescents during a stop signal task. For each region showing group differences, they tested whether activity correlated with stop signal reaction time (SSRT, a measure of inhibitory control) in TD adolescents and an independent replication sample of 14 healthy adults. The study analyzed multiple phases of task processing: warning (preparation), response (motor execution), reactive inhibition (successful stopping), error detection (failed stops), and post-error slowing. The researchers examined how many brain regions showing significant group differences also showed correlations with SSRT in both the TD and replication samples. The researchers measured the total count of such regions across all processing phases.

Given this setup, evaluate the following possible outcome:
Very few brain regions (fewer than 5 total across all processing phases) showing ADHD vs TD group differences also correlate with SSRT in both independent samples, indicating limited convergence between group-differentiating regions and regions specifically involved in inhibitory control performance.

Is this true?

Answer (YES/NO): YES